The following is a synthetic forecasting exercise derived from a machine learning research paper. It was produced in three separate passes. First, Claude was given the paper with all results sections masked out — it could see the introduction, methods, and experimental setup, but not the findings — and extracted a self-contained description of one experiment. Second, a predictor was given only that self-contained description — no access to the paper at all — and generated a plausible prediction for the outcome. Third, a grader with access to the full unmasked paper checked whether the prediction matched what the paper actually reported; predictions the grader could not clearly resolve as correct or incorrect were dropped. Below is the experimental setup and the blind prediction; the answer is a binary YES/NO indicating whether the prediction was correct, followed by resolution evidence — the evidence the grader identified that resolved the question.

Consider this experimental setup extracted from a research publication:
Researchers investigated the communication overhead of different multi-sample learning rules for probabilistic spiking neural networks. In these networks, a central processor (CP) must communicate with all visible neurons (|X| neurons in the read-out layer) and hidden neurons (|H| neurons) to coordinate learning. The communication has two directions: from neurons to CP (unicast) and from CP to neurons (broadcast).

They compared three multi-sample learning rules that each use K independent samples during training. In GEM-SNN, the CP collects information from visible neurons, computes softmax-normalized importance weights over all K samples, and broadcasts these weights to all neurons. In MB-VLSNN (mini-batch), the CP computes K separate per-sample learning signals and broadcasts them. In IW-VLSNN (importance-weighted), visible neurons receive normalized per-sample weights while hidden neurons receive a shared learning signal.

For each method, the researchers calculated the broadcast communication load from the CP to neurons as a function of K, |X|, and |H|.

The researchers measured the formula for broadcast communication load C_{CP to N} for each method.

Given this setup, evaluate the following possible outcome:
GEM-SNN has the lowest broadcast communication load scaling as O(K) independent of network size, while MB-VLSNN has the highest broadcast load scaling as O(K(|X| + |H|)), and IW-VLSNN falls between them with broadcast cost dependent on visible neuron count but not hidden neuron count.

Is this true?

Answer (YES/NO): NO